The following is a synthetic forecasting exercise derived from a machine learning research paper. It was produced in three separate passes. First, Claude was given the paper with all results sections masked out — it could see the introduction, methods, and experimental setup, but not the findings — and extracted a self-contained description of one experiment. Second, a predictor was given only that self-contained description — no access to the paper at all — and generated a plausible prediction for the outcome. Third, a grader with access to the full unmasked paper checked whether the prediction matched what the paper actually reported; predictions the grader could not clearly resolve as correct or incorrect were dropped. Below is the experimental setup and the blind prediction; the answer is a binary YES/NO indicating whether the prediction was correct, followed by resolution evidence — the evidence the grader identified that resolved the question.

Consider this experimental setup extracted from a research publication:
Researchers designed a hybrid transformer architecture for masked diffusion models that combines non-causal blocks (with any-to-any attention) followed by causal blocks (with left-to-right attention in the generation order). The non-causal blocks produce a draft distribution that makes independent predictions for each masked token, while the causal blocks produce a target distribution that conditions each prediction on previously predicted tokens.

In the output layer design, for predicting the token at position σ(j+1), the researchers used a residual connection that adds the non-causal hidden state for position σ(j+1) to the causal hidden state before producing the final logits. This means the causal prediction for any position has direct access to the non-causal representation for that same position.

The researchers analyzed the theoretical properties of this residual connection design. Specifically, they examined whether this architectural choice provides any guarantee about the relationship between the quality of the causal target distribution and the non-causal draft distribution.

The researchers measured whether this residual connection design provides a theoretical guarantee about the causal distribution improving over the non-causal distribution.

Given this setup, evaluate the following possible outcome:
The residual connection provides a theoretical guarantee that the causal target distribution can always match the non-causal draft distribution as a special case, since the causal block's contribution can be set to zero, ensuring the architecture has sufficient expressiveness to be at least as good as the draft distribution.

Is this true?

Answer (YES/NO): YES